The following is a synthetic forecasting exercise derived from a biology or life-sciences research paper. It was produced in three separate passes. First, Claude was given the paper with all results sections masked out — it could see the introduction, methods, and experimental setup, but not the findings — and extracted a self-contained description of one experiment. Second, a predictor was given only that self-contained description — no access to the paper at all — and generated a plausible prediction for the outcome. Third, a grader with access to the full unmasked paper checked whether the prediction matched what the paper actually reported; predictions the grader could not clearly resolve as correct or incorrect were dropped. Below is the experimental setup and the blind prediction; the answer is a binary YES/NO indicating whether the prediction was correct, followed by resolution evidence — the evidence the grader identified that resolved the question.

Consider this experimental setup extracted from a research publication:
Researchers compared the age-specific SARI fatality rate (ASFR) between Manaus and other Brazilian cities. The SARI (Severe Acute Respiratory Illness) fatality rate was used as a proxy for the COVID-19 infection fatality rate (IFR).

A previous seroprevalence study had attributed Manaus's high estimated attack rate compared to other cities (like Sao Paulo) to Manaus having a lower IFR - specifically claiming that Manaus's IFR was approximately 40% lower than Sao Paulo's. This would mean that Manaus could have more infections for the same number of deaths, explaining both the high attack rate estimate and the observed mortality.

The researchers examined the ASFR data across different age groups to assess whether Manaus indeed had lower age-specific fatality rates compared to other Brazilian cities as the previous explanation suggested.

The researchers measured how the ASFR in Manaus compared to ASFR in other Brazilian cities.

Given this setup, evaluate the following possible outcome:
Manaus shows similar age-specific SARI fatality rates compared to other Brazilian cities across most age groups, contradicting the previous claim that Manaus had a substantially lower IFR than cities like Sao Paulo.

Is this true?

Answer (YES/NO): NO